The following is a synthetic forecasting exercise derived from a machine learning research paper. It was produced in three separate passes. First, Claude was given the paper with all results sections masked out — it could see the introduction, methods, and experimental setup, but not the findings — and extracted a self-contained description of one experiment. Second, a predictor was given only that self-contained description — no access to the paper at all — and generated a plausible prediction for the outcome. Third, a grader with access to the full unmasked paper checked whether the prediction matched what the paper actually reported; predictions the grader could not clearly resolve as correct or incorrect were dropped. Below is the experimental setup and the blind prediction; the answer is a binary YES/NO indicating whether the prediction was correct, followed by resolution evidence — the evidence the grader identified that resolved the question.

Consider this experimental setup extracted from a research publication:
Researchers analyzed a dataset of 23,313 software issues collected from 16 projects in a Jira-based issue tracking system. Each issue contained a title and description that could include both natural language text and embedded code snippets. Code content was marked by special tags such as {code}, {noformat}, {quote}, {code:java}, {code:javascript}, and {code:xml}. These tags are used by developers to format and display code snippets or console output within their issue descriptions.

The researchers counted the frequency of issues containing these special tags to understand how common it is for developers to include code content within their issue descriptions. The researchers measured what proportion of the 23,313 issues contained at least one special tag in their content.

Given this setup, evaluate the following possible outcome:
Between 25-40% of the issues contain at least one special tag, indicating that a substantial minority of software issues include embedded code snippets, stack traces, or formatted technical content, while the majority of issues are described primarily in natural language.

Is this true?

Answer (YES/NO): YES